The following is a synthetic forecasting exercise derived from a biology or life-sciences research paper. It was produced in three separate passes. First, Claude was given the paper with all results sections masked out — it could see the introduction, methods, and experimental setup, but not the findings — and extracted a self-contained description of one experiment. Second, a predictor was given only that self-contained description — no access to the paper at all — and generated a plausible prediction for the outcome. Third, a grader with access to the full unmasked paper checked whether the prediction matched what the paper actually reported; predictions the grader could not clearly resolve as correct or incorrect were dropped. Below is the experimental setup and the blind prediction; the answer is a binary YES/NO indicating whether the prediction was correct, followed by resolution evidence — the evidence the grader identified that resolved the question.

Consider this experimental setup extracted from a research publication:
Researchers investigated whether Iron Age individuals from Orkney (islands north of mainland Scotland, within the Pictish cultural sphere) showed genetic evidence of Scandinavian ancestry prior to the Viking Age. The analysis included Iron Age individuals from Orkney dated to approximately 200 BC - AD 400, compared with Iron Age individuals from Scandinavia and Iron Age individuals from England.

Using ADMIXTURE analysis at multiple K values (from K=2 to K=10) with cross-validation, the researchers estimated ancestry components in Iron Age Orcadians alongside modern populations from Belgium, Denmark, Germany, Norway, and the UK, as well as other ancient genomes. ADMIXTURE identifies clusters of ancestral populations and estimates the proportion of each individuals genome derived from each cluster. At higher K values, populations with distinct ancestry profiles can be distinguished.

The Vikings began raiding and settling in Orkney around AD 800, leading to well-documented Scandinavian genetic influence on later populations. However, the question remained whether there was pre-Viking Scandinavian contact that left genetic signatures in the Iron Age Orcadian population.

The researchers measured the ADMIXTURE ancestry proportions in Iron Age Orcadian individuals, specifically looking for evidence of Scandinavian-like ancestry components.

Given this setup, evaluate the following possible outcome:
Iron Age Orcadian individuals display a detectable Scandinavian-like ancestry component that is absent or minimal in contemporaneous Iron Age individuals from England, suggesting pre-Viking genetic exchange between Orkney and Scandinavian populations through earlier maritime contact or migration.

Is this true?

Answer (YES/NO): NO